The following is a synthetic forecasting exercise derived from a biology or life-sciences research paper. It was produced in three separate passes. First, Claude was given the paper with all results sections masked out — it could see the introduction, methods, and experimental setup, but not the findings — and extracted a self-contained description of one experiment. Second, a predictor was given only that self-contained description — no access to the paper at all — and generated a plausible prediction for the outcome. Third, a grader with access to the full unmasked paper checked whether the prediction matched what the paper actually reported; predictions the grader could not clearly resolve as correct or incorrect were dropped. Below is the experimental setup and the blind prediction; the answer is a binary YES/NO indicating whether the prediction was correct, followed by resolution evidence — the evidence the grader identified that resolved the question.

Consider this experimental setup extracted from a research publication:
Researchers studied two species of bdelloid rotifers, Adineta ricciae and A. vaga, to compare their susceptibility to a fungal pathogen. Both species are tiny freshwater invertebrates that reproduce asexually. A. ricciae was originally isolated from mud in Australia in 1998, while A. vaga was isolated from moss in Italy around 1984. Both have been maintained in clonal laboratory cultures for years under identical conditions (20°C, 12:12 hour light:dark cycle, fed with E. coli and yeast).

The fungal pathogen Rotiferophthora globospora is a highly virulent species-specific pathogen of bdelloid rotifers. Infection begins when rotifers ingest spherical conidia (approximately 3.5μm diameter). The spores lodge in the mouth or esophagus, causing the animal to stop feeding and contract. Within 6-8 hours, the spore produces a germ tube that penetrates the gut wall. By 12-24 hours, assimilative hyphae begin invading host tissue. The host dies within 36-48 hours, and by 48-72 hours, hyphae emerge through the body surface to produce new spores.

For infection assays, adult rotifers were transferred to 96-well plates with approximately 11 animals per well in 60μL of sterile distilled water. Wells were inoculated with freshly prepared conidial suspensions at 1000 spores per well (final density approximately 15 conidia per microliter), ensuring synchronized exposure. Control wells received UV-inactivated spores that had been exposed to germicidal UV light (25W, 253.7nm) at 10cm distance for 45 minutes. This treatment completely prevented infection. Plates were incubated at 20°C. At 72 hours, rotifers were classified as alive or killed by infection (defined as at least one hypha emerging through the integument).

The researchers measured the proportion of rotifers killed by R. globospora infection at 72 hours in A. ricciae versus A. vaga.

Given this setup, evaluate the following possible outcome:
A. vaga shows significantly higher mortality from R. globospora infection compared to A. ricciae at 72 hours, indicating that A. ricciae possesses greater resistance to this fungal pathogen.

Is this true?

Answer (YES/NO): YES